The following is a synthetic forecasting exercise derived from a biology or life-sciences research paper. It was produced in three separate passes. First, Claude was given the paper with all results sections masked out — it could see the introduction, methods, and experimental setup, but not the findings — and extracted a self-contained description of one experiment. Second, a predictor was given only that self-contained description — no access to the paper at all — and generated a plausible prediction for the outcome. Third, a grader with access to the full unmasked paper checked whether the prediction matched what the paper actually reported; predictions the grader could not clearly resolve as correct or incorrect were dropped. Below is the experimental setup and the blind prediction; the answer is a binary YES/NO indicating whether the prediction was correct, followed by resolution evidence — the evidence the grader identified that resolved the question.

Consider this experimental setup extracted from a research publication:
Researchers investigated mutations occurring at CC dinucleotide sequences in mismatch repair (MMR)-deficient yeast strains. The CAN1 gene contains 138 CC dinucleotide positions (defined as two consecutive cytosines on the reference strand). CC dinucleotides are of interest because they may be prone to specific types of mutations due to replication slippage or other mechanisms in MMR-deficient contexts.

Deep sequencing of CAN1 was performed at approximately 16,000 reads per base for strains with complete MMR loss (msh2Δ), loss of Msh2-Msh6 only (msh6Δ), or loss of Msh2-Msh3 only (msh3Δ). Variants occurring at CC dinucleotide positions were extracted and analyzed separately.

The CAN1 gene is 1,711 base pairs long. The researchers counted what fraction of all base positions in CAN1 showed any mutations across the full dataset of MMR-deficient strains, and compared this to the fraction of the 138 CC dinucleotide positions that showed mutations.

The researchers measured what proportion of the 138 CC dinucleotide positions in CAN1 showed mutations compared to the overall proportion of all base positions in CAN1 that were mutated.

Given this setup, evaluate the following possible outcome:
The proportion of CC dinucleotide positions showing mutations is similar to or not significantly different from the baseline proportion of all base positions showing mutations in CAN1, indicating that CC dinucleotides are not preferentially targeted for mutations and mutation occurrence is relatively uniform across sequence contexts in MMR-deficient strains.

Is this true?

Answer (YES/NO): NO